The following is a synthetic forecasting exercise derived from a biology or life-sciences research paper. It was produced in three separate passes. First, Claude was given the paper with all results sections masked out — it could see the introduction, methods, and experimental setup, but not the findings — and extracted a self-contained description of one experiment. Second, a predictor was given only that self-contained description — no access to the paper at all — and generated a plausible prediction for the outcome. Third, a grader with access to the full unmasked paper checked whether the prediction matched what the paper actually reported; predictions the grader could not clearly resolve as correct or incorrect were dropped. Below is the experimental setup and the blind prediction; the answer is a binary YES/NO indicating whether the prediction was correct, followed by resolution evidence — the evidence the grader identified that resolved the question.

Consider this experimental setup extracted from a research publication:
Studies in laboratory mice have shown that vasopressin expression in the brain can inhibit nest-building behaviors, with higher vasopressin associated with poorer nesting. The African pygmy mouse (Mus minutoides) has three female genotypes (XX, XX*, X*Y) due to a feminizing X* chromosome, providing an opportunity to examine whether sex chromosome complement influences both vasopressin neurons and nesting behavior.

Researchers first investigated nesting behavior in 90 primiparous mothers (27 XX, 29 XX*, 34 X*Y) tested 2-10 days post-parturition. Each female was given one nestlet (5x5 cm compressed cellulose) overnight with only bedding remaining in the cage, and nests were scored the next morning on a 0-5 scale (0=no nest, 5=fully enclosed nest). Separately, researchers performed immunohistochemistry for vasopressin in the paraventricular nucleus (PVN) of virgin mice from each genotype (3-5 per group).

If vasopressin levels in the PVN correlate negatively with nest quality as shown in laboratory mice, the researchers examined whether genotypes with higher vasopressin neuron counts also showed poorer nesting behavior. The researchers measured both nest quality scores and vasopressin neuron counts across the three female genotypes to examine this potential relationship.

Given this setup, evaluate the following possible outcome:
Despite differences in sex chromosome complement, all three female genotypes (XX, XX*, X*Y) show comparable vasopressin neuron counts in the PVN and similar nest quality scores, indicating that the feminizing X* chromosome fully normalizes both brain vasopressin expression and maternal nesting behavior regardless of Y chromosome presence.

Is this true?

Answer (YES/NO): NO